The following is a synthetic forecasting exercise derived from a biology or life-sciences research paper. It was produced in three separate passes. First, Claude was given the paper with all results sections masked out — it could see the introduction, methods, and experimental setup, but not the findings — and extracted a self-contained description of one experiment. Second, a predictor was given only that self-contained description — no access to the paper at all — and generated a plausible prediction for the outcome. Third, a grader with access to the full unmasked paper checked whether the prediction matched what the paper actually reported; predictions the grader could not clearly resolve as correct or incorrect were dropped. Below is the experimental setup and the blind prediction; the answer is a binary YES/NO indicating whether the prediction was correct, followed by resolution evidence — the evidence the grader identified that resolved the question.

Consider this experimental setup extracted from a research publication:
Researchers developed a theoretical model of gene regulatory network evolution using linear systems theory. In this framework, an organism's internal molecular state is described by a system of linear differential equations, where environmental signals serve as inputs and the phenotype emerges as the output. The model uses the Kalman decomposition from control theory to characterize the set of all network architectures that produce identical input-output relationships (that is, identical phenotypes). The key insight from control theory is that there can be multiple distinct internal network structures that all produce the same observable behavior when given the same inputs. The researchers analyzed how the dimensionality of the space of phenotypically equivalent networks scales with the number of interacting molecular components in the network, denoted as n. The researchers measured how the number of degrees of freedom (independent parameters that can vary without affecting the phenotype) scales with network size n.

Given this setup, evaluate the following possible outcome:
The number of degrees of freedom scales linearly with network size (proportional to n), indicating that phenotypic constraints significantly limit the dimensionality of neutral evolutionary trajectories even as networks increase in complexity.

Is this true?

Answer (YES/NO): NO